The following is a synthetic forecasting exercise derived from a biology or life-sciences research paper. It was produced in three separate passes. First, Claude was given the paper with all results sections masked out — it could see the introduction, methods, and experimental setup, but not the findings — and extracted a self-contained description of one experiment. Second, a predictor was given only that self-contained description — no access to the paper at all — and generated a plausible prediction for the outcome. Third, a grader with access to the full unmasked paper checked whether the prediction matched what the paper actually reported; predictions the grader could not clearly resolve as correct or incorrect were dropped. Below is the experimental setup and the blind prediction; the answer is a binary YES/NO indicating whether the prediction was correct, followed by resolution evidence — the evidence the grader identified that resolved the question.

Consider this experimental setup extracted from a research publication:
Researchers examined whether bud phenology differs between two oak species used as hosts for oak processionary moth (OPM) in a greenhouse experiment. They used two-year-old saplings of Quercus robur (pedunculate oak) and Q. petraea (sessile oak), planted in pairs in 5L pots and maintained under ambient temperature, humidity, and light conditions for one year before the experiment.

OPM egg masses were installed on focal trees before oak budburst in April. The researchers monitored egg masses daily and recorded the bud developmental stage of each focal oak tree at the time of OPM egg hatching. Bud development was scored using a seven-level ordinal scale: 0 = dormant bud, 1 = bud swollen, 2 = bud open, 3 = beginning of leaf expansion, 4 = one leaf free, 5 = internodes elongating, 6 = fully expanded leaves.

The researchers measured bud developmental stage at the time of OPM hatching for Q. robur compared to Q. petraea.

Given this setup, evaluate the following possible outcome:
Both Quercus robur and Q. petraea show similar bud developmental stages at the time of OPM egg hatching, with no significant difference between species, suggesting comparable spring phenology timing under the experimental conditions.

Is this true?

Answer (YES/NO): YES